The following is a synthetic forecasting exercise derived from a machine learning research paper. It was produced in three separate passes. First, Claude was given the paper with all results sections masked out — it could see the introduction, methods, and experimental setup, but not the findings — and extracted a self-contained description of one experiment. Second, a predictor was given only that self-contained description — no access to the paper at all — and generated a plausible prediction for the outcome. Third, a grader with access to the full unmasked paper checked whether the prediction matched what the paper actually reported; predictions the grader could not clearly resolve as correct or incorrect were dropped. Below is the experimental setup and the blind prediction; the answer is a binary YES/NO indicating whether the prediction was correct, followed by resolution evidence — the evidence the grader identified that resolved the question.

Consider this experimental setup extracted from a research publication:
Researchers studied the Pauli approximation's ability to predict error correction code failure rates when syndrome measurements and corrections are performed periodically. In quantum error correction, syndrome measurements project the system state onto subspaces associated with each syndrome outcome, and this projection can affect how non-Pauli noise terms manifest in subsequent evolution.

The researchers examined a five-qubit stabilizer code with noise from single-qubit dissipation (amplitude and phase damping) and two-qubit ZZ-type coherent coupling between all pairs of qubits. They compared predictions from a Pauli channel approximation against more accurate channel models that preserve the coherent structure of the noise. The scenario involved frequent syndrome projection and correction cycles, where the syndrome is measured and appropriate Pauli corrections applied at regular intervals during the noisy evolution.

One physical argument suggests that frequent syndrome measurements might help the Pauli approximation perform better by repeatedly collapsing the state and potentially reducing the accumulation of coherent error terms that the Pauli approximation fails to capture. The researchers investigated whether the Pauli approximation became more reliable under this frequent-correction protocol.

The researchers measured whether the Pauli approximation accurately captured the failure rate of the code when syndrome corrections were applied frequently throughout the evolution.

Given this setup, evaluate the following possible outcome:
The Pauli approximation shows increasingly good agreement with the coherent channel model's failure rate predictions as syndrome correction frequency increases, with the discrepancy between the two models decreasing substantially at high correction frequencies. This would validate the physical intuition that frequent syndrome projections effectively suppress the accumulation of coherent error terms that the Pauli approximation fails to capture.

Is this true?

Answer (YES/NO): NO